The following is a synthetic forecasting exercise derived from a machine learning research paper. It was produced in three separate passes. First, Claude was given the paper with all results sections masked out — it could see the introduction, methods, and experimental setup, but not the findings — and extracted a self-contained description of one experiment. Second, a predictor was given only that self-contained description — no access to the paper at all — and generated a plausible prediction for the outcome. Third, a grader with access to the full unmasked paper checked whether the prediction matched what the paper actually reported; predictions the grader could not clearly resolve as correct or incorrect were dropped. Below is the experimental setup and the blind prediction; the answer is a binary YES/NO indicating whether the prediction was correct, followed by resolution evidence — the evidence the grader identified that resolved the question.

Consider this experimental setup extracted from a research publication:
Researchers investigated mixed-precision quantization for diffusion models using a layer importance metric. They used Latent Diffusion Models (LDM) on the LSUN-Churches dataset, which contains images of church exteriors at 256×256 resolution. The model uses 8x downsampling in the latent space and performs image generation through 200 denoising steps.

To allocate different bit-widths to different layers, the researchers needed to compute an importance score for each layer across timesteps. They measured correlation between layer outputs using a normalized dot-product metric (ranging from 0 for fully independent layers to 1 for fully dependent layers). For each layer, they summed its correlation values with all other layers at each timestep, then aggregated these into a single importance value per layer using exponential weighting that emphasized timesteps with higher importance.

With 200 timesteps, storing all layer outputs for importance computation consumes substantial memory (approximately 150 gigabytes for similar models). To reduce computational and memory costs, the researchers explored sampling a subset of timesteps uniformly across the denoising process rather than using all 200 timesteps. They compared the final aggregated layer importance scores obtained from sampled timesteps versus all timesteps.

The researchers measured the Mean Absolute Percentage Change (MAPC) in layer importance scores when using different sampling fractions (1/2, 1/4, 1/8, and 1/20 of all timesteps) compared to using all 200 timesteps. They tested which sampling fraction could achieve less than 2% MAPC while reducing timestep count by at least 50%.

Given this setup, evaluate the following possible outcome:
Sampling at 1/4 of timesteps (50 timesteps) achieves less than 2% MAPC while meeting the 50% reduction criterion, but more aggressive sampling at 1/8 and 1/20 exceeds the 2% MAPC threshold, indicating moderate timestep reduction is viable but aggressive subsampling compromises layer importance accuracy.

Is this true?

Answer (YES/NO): YES